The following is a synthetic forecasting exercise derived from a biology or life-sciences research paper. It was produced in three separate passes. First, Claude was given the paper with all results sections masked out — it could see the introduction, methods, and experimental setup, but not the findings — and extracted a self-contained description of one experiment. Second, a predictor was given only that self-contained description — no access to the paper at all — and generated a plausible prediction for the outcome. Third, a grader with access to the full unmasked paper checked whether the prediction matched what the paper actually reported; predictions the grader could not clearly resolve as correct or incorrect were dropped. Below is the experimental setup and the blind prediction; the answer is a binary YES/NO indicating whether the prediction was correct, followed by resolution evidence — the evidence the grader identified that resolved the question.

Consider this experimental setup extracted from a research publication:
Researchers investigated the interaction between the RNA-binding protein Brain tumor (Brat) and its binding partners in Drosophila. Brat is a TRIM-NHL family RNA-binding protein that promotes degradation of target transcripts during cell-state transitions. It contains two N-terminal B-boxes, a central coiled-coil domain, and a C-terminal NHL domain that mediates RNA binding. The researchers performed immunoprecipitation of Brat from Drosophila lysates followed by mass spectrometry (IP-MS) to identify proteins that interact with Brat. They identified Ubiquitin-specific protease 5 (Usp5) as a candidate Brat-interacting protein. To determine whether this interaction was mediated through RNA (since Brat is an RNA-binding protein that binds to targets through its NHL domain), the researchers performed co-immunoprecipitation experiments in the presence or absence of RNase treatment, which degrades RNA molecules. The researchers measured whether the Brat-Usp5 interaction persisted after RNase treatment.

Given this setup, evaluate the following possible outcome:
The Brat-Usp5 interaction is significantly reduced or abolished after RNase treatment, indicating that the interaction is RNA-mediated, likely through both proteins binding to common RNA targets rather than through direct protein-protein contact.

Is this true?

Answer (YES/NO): NO